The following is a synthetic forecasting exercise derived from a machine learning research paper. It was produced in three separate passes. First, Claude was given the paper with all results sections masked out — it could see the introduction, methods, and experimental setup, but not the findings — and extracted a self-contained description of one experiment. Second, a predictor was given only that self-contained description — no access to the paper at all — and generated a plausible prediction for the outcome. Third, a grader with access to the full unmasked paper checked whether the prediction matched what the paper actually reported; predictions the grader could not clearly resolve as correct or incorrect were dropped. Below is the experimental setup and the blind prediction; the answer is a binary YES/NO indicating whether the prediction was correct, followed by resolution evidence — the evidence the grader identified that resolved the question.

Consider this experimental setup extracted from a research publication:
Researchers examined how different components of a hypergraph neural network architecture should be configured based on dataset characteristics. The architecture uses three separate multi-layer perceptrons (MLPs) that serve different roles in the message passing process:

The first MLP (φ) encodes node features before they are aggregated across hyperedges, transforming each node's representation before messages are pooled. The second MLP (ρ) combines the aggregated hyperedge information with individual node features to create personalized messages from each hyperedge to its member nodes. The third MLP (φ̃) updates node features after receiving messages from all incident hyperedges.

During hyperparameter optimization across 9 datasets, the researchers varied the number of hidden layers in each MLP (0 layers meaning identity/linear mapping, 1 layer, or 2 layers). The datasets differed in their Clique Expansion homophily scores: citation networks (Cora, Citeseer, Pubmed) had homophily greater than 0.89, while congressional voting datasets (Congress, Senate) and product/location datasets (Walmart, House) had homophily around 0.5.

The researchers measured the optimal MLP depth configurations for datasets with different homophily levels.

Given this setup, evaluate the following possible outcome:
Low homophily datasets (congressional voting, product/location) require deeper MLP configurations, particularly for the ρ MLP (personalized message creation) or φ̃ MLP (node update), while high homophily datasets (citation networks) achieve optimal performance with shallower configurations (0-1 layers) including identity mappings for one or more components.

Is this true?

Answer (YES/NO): NO